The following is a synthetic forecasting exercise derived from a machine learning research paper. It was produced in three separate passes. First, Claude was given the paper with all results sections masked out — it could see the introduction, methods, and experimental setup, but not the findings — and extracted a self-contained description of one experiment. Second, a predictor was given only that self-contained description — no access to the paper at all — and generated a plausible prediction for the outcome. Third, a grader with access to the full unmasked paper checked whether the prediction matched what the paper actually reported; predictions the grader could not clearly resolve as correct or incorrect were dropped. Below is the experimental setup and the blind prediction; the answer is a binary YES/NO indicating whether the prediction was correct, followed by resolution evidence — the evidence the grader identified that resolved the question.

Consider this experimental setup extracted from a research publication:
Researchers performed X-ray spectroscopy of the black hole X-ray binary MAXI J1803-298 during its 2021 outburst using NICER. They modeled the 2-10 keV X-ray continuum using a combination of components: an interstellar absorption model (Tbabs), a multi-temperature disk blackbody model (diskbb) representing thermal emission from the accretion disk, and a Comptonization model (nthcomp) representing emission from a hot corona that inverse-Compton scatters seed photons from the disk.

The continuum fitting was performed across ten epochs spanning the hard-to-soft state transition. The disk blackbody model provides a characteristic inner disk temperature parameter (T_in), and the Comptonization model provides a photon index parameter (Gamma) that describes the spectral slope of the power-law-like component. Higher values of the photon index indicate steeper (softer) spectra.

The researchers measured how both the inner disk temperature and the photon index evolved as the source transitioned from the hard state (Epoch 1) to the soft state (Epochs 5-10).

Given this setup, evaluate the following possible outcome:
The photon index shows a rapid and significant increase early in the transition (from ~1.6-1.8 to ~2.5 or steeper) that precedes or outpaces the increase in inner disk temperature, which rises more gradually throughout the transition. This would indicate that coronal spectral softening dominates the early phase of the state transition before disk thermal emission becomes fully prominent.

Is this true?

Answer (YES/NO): NO